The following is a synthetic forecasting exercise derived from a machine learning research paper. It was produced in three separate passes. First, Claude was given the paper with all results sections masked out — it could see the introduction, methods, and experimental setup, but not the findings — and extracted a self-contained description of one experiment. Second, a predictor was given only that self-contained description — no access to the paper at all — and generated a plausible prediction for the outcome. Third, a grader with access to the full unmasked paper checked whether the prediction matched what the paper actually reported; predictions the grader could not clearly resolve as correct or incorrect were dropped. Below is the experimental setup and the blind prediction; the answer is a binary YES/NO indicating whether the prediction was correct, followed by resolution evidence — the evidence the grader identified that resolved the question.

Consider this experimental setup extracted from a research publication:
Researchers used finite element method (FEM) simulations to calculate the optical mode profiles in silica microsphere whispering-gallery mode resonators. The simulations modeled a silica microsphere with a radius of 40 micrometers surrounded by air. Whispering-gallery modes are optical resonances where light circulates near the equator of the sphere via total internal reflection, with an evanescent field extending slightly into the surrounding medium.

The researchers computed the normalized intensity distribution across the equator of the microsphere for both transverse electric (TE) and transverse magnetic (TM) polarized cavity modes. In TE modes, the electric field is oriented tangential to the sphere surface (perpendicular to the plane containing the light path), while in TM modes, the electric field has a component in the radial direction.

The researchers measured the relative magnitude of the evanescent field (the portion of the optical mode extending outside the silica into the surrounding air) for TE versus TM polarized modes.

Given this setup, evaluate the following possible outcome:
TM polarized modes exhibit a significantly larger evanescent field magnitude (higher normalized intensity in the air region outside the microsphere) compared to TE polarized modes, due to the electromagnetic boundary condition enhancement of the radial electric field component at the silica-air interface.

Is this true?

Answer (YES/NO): NO